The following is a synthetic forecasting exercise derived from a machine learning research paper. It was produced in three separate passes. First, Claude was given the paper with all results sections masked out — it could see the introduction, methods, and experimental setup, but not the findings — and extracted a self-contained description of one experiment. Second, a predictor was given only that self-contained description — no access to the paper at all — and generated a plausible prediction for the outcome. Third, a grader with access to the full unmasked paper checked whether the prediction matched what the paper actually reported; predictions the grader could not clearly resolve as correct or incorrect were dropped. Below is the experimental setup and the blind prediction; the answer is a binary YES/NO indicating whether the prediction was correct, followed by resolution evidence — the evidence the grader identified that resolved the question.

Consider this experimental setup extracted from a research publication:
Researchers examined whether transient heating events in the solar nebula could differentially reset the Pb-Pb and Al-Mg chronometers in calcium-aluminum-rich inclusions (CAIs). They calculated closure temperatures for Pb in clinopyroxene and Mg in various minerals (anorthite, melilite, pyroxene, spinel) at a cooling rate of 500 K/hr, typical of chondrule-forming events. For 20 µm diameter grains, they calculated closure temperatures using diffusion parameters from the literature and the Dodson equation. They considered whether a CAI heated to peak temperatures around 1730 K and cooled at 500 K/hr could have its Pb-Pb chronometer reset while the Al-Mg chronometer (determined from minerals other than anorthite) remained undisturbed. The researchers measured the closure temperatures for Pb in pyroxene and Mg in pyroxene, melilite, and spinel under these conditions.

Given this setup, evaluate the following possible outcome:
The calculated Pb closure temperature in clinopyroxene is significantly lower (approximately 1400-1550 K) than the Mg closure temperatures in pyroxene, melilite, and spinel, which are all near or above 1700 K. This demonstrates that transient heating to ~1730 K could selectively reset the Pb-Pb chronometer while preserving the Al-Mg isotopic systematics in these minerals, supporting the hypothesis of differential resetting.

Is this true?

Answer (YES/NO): NO